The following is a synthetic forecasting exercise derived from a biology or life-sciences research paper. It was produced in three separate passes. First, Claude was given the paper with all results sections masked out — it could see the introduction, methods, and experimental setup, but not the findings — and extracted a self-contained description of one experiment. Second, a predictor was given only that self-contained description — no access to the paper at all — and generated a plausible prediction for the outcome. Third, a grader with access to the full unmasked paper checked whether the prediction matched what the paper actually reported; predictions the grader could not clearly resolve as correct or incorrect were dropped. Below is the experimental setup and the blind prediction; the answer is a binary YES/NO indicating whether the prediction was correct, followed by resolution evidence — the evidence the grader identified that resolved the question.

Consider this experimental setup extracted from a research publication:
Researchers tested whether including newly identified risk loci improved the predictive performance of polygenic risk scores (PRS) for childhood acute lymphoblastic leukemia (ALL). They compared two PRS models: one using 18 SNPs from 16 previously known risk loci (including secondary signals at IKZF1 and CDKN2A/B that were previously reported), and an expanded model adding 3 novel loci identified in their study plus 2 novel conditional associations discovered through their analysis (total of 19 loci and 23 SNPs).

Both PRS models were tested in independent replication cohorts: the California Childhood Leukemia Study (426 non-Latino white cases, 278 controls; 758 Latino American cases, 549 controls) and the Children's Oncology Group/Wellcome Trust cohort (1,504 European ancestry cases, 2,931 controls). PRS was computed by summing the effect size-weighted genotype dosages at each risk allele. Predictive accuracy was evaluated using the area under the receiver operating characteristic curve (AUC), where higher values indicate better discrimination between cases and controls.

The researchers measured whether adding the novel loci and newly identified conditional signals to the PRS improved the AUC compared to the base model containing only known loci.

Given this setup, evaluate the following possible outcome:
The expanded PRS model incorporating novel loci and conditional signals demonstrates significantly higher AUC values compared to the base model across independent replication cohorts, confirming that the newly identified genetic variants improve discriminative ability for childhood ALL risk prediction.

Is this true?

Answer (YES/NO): NO